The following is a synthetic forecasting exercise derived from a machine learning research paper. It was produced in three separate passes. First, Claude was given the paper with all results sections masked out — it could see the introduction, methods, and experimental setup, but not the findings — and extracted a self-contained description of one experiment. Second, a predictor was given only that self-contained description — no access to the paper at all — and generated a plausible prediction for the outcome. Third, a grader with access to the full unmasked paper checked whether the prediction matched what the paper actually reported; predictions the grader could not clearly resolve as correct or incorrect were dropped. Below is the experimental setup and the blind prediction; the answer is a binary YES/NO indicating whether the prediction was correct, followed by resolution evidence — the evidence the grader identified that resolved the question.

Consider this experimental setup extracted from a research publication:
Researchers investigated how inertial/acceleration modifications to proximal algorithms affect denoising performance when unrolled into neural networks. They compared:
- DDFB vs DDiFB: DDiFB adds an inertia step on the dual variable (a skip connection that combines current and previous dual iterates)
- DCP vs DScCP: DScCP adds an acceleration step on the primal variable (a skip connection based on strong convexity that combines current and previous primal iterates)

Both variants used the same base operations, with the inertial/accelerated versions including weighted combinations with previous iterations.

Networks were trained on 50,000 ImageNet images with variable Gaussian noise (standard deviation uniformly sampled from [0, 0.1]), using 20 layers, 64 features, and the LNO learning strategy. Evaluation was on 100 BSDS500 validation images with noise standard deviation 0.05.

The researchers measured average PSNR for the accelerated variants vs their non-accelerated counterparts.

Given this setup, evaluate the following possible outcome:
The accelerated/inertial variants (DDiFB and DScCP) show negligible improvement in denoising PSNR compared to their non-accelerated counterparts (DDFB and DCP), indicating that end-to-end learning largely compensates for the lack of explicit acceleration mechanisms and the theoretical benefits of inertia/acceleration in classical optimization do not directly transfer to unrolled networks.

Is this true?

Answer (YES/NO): NO